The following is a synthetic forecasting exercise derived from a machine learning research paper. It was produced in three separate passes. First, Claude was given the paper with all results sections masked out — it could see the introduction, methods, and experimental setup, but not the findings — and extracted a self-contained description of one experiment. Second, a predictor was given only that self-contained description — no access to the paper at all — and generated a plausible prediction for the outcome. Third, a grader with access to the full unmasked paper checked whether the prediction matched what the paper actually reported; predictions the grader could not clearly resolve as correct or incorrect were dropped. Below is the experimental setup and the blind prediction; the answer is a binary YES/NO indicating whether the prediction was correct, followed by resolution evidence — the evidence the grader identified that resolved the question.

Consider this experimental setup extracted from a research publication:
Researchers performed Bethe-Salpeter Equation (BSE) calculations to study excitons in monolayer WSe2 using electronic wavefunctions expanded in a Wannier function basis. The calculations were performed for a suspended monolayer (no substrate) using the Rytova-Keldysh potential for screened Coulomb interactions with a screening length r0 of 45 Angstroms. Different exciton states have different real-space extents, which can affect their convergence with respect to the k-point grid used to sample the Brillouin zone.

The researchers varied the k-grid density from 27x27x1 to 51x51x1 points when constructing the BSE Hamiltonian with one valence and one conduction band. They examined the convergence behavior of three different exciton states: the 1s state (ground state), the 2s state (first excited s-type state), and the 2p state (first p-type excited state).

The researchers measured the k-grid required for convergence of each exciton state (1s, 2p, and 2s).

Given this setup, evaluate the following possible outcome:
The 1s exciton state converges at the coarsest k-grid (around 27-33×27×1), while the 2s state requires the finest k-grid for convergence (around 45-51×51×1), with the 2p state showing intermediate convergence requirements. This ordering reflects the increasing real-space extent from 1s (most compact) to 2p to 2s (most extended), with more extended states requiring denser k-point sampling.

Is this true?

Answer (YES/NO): YES